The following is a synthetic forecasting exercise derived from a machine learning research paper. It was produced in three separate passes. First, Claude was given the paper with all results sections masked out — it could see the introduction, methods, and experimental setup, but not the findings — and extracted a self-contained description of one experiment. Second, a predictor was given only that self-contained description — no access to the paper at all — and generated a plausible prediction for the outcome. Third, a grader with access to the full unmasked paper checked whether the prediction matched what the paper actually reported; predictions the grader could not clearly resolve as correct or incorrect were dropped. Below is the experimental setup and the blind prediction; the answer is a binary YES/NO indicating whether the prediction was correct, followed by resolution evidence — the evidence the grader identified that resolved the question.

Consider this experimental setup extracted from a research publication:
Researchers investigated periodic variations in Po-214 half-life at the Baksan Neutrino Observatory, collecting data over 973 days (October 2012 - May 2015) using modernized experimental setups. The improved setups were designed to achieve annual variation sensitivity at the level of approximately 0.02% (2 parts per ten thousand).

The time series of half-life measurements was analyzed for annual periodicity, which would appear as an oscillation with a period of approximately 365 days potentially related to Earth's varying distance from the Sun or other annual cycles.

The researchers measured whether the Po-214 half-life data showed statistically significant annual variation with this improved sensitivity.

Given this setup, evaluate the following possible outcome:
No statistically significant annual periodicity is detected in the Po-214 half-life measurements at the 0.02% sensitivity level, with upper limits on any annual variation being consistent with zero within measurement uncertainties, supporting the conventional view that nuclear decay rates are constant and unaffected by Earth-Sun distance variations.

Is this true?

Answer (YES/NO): NO